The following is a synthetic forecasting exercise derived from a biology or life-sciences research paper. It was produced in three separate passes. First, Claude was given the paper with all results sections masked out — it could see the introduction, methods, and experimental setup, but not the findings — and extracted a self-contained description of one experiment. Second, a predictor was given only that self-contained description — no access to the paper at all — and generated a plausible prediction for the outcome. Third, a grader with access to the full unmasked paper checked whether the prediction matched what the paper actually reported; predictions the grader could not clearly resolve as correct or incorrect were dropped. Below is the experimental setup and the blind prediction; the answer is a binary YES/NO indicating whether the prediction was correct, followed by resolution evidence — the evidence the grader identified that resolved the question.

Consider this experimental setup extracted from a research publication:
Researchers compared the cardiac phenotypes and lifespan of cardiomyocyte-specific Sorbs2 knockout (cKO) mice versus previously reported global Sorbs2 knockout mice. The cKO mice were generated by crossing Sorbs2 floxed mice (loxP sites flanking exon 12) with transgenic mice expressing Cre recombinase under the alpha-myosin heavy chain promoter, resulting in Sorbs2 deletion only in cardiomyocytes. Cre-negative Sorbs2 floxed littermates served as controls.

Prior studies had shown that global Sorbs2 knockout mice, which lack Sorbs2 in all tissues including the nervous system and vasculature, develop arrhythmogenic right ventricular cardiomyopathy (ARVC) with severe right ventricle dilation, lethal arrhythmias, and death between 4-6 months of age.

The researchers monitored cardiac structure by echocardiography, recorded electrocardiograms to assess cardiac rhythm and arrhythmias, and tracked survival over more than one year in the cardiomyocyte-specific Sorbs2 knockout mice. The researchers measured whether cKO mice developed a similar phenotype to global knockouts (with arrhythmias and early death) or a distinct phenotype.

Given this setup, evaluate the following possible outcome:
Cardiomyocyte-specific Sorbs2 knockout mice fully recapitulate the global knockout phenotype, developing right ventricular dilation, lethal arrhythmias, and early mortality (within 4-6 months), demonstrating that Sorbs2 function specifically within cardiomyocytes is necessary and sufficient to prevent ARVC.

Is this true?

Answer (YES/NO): NO